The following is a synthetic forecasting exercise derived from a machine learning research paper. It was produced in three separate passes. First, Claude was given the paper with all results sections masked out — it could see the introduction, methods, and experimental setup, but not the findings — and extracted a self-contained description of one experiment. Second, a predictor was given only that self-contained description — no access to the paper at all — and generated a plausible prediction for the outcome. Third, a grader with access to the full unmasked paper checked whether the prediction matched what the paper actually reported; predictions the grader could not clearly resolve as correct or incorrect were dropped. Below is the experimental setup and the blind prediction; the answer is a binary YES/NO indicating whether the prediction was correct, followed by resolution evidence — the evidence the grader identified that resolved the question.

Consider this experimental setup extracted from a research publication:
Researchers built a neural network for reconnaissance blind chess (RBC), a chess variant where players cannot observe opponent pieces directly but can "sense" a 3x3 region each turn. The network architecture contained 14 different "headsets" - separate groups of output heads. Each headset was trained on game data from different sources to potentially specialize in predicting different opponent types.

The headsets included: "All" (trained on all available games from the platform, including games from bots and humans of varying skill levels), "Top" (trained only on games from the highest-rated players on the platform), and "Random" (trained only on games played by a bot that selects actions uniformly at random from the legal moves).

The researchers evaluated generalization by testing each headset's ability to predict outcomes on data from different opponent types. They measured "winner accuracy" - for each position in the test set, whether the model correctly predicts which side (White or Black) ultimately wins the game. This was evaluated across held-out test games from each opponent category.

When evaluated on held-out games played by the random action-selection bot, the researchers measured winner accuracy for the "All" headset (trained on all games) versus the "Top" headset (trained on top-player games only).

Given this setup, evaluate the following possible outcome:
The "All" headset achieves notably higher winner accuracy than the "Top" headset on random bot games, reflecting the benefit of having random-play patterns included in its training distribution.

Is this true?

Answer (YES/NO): YES